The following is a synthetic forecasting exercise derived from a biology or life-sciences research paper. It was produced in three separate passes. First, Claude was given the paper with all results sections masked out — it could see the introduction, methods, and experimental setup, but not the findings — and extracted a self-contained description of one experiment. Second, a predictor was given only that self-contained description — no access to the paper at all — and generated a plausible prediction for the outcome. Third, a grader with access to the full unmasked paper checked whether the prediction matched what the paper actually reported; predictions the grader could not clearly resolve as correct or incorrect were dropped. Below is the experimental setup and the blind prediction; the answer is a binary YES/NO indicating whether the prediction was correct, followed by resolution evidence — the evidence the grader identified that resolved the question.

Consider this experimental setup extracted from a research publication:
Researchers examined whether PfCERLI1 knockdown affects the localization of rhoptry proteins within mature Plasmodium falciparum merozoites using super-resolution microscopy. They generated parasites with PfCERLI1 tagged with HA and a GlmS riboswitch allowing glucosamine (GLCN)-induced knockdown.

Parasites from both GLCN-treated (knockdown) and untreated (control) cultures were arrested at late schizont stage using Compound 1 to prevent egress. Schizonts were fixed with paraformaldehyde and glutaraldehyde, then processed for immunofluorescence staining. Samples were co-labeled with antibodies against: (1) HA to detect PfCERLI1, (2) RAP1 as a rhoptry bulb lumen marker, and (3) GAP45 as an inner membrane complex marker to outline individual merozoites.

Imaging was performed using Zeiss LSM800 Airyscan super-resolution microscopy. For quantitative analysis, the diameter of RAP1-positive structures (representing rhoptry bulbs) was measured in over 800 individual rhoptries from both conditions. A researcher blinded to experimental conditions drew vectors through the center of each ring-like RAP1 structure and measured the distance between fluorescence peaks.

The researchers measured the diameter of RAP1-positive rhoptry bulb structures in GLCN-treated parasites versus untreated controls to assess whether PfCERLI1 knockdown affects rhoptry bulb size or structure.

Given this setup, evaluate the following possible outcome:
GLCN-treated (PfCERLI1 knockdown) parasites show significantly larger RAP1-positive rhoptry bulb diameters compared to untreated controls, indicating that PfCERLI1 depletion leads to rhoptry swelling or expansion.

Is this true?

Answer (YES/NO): NO